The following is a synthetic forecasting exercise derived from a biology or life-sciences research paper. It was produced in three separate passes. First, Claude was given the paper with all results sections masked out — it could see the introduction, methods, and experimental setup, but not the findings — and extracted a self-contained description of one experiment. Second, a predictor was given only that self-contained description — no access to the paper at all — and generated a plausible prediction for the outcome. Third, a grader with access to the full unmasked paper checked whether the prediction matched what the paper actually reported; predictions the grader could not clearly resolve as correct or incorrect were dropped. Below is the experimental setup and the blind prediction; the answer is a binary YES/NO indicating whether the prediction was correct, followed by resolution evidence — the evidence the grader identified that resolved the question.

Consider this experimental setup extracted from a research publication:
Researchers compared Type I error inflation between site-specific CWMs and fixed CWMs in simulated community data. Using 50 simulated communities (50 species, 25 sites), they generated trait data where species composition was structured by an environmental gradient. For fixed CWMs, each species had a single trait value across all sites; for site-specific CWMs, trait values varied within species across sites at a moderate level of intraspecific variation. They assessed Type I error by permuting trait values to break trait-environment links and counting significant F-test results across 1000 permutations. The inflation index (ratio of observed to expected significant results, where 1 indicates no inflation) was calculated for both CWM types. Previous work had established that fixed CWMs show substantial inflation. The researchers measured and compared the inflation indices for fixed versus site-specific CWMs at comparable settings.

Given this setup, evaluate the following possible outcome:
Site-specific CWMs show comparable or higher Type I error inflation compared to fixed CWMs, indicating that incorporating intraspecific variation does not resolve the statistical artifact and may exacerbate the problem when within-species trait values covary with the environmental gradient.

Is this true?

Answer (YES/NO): NO